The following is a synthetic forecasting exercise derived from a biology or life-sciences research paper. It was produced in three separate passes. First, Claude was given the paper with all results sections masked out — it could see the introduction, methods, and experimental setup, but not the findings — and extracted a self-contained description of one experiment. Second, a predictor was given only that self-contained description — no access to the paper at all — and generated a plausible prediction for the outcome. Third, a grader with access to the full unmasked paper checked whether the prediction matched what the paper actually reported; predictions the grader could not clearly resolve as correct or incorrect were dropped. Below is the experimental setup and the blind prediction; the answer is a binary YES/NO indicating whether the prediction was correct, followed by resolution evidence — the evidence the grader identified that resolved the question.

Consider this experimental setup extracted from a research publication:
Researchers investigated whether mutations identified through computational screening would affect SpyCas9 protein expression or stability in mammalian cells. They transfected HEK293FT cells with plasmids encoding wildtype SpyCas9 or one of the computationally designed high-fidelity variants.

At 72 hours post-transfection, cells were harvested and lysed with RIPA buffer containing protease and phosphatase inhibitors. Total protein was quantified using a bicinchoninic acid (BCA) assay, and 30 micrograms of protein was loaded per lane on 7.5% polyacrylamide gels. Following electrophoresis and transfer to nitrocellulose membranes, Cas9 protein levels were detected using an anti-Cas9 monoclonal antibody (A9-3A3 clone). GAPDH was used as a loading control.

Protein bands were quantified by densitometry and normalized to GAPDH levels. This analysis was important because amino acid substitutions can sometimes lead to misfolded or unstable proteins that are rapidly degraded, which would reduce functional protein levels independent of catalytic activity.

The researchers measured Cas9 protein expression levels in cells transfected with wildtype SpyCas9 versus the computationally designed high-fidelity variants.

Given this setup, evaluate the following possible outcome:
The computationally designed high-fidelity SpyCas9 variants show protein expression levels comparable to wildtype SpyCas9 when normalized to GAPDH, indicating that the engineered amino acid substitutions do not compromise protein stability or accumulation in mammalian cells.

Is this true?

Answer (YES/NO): NO